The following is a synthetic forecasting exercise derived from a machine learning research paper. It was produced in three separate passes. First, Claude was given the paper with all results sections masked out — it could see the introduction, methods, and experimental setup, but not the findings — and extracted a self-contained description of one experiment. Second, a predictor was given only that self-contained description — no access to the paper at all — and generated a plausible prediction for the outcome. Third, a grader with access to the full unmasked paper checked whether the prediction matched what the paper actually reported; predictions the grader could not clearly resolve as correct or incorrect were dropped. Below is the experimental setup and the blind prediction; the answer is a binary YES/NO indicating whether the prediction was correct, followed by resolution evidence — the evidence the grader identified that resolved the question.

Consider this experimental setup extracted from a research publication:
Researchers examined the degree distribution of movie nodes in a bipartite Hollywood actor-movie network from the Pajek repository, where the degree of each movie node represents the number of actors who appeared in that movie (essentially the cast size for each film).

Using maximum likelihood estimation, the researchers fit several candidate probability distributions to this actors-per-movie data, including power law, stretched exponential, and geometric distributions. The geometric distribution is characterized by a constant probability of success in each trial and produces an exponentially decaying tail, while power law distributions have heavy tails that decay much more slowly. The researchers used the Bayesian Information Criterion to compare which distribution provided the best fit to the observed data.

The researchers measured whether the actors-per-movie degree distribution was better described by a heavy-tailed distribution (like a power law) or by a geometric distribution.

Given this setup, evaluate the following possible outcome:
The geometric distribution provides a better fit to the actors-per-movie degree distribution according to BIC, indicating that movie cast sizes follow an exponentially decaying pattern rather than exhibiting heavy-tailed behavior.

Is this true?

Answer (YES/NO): YES